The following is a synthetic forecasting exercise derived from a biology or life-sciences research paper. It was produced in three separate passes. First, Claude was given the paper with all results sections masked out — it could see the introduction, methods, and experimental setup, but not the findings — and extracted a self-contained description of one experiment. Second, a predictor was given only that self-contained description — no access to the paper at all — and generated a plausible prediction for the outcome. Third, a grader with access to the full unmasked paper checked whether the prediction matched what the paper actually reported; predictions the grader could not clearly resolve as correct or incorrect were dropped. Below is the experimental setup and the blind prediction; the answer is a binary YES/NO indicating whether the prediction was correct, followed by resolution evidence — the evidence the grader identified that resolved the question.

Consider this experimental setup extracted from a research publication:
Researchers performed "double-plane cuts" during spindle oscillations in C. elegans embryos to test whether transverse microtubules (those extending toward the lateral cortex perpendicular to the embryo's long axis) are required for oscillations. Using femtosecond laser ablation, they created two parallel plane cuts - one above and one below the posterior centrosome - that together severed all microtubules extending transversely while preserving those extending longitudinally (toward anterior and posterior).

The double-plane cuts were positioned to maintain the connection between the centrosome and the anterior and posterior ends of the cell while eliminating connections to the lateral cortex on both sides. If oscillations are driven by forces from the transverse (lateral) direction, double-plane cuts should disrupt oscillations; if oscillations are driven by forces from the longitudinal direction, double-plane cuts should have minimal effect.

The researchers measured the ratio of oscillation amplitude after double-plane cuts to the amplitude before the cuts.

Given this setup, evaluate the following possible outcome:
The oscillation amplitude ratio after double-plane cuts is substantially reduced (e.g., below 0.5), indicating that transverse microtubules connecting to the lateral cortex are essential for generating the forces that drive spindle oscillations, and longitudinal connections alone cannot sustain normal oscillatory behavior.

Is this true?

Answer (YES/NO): NO